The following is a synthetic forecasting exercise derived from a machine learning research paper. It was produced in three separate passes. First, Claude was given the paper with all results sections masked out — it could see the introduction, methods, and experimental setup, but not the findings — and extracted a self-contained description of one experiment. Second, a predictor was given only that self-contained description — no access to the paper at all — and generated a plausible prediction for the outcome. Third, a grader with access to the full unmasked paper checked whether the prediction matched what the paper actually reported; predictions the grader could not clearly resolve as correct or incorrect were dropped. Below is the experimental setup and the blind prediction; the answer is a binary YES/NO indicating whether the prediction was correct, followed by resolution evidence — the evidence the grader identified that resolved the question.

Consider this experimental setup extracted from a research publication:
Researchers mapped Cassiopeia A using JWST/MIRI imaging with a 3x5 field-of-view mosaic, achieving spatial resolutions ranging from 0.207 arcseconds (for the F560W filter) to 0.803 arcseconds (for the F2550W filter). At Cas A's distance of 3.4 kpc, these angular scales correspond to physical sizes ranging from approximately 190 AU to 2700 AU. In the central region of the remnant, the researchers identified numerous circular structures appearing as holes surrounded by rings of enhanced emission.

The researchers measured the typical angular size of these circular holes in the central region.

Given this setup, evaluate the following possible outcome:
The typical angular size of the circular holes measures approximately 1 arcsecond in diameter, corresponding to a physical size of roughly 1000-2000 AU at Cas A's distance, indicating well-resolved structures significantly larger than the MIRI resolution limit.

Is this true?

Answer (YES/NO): NO